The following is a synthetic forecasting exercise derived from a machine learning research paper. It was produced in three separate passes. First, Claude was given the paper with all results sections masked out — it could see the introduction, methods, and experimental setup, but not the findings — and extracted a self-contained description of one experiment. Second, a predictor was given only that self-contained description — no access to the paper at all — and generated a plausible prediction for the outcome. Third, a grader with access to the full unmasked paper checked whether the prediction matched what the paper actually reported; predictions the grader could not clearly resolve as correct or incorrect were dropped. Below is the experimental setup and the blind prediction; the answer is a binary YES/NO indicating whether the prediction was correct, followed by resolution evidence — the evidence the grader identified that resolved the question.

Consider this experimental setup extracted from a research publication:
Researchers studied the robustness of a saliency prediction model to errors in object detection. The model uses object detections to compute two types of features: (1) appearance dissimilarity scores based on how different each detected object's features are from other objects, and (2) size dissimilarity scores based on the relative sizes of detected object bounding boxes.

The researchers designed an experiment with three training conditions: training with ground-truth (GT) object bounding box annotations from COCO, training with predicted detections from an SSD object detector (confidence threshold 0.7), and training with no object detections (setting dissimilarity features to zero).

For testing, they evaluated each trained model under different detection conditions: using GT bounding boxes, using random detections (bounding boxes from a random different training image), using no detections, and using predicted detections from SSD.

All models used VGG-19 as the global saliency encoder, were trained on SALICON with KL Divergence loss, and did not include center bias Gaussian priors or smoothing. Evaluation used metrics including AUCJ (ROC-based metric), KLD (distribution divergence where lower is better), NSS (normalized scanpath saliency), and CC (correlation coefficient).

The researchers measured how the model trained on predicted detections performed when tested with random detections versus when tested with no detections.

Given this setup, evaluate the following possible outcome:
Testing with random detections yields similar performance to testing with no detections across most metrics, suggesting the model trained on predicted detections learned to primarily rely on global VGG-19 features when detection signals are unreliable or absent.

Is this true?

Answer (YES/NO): NO